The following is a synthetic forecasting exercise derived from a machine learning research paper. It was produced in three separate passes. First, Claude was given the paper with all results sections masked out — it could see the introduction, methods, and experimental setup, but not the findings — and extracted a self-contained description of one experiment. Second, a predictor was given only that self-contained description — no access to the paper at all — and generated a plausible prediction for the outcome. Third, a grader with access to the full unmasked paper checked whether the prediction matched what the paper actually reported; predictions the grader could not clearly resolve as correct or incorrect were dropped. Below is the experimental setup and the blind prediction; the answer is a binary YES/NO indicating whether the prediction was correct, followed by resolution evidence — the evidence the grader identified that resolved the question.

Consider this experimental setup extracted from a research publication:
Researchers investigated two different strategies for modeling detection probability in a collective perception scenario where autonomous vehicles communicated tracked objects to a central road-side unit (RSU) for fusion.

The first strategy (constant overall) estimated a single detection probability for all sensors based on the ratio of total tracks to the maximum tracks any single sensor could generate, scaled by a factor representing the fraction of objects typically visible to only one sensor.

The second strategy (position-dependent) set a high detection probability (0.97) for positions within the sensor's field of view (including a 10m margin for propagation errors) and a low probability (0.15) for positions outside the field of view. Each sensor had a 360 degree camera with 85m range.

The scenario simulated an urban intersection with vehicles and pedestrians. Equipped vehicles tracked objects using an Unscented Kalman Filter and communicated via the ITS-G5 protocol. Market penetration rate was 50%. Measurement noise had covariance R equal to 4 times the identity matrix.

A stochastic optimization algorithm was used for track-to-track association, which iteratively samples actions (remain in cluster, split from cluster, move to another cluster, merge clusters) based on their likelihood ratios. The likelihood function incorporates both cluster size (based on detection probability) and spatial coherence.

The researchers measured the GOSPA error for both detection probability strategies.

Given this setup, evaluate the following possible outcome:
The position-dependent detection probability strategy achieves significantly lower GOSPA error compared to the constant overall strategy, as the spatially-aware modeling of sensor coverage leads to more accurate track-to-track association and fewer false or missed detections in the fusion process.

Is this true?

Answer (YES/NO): YES